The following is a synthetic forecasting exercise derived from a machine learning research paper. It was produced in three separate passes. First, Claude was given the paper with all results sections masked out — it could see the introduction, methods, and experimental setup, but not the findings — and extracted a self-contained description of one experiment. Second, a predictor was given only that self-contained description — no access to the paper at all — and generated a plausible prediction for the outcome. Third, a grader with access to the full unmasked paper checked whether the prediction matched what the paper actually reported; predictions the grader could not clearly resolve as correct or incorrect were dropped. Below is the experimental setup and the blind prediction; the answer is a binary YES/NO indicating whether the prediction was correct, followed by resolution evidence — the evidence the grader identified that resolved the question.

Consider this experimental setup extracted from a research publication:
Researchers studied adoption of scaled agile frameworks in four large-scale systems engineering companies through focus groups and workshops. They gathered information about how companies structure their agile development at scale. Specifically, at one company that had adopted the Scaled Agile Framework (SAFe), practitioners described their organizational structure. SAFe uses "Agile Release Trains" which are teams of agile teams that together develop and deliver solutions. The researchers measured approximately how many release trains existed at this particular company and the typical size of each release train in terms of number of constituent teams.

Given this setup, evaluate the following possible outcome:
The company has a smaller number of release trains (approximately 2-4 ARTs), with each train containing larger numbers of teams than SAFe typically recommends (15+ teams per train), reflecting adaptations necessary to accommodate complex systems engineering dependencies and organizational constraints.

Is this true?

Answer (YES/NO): NO